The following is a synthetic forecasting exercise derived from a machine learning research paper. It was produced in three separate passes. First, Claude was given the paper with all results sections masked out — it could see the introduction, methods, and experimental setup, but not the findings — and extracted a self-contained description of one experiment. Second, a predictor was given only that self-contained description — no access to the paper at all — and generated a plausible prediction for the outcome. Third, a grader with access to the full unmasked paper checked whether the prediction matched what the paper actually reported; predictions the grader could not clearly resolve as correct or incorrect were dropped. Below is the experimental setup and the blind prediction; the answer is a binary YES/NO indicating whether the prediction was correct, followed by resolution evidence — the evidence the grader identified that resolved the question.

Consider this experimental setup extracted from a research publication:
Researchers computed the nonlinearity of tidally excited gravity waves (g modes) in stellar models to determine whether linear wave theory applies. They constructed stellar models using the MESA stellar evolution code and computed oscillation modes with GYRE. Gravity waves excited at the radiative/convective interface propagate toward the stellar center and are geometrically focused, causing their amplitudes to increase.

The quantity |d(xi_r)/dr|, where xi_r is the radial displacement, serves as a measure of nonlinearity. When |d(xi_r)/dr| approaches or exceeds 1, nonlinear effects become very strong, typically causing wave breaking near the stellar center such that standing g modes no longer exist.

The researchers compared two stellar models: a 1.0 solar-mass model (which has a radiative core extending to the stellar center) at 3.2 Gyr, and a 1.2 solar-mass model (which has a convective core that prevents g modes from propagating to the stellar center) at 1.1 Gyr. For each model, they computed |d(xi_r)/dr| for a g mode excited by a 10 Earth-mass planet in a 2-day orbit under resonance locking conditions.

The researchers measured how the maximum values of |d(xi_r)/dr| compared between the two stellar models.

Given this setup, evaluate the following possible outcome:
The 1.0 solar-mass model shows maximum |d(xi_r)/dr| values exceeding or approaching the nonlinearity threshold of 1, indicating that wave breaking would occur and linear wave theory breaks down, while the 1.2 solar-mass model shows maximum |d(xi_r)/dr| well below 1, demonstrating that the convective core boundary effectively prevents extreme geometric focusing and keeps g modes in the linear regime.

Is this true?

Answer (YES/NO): NO